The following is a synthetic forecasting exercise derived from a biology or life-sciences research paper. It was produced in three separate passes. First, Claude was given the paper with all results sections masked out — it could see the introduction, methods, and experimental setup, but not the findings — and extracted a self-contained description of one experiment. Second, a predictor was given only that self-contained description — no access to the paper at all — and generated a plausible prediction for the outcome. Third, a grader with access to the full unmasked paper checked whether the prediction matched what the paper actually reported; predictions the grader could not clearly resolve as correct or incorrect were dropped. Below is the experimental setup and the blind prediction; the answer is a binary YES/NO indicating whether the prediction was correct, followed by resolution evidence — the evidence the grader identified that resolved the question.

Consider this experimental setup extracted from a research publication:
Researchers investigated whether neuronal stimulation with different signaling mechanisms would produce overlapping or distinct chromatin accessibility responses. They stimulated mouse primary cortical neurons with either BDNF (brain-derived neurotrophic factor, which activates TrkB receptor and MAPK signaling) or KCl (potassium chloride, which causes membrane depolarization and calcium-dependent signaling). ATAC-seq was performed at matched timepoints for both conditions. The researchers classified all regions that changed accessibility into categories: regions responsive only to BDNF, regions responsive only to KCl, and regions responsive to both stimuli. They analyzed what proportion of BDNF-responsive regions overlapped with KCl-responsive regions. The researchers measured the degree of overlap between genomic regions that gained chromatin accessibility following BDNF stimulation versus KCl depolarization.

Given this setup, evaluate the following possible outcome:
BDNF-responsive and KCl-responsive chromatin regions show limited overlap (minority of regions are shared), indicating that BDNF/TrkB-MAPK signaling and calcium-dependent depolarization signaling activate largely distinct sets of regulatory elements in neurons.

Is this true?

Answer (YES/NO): NO